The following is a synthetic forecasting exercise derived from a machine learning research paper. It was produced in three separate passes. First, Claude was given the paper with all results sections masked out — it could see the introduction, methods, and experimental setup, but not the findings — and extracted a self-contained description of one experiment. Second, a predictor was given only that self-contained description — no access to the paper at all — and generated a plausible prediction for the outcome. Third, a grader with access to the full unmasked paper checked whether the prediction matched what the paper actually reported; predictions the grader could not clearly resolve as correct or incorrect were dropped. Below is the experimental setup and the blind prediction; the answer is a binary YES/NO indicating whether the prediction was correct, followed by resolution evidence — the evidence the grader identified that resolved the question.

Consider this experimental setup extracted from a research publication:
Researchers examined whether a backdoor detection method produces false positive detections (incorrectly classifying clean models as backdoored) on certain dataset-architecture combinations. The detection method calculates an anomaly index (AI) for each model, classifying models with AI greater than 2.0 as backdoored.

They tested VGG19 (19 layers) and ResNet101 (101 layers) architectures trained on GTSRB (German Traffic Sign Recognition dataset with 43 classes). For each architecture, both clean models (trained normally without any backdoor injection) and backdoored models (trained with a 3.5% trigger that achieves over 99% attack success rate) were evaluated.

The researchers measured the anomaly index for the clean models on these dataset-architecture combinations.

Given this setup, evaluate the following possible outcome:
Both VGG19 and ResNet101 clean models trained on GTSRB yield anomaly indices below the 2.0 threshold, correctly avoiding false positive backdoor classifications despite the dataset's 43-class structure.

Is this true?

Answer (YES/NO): NO